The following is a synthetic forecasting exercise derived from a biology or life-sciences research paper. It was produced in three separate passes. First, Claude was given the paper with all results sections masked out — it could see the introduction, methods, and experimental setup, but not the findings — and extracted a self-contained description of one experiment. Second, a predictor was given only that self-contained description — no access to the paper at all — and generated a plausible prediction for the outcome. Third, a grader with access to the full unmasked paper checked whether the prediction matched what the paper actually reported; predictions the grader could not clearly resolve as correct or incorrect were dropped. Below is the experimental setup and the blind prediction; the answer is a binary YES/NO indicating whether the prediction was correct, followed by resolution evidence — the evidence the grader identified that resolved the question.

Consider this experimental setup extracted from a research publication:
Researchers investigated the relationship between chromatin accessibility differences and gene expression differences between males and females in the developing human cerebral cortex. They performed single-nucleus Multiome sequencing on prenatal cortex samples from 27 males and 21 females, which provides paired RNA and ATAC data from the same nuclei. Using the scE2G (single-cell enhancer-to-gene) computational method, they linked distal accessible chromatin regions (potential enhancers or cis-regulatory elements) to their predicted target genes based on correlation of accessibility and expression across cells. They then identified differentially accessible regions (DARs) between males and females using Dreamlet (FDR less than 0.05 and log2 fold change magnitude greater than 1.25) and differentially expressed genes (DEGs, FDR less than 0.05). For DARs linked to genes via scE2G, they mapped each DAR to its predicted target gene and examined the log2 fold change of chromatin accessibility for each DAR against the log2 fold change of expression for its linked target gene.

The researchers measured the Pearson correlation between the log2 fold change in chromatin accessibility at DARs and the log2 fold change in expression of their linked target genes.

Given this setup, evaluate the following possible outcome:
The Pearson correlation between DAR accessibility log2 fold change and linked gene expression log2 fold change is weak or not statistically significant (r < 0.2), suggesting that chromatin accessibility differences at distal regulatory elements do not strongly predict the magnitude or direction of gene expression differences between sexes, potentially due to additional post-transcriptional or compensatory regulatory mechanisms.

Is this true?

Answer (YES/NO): NO